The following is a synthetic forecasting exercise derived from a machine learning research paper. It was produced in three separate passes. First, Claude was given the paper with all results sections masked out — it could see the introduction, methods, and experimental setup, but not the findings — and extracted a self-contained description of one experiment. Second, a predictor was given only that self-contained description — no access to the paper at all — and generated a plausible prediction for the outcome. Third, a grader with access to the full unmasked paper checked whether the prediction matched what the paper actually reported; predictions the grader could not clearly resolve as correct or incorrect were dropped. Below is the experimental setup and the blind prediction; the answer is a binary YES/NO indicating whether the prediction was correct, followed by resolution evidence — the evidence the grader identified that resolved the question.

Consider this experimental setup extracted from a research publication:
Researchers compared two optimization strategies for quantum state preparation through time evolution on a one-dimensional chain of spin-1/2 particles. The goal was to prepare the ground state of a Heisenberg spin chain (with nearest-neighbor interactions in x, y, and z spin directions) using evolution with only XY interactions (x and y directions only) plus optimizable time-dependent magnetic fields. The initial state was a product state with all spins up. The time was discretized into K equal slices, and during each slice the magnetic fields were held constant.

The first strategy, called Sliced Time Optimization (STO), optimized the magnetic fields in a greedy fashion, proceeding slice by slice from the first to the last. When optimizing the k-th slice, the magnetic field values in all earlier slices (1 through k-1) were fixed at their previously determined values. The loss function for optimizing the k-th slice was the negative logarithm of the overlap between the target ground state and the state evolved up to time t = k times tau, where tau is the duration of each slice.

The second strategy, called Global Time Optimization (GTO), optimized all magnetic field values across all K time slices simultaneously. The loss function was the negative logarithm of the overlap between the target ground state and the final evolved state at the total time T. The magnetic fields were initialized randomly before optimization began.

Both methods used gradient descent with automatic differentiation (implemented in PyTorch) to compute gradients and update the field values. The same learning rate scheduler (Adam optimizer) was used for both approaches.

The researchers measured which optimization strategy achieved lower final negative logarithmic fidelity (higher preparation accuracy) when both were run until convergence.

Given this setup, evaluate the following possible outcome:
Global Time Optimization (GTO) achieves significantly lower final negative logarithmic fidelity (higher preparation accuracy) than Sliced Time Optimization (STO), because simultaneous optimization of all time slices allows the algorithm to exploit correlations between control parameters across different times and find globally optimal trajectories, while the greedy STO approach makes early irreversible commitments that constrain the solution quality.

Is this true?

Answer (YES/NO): YES